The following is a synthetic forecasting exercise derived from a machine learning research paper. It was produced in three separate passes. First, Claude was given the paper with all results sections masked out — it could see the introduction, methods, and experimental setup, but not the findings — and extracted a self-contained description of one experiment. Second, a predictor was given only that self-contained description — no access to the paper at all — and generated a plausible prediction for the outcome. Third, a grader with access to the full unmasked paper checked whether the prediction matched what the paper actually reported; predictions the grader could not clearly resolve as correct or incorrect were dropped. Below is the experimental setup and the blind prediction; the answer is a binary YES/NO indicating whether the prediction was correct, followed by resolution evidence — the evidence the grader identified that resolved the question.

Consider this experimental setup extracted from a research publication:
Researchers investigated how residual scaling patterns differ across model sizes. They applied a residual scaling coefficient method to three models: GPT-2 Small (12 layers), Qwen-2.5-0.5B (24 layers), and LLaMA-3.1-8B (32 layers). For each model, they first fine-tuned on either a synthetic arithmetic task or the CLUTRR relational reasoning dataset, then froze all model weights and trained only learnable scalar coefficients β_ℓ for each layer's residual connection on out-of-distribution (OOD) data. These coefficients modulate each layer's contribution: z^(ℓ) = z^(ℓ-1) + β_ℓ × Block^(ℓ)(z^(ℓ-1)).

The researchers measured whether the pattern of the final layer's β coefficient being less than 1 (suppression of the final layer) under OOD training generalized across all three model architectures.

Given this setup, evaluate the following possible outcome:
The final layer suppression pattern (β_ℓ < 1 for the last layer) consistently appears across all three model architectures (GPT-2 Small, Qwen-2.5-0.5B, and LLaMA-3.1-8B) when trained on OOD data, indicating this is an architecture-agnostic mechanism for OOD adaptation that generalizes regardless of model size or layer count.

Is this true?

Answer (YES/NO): YES